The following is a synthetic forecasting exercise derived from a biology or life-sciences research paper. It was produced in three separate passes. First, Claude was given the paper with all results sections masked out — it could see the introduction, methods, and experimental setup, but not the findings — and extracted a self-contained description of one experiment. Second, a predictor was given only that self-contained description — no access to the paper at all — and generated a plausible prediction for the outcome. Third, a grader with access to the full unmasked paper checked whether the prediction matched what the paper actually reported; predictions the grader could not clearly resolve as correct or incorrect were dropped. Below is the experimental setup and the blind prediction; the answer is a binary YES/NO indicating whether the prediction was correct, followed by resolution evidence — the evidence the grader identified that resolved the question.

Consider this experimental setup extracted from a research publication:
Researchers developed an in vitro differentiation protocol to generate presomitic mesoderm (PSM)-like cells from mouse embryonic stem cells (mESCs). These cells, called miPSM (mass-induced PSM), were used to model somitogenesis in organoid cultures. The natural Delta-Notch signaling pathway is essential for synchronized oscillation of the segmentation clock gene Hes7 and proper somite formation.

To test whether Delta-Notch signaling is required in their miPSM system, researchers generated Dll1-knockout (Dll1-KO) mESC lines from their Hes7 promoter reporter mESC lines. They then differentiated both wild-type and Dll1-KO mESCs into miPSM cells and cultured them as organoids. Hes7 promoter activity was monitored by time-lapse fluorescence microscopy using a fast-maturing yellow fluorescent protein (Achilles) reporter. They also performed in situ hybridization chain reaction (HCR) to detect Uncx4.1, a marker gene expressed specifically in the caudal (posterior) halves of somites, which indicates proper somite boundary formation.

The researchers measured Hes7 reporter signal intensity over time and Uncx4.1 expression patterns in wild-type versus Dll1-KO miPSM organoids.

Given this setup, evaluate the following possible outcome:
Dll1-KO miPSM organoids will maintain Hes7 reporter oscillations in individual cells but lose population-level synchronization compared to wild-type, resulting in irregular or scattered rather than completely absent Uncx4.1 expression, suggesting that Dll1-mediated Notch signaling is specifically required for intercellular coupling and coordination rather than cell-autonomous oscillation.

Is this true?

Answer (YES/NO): NO